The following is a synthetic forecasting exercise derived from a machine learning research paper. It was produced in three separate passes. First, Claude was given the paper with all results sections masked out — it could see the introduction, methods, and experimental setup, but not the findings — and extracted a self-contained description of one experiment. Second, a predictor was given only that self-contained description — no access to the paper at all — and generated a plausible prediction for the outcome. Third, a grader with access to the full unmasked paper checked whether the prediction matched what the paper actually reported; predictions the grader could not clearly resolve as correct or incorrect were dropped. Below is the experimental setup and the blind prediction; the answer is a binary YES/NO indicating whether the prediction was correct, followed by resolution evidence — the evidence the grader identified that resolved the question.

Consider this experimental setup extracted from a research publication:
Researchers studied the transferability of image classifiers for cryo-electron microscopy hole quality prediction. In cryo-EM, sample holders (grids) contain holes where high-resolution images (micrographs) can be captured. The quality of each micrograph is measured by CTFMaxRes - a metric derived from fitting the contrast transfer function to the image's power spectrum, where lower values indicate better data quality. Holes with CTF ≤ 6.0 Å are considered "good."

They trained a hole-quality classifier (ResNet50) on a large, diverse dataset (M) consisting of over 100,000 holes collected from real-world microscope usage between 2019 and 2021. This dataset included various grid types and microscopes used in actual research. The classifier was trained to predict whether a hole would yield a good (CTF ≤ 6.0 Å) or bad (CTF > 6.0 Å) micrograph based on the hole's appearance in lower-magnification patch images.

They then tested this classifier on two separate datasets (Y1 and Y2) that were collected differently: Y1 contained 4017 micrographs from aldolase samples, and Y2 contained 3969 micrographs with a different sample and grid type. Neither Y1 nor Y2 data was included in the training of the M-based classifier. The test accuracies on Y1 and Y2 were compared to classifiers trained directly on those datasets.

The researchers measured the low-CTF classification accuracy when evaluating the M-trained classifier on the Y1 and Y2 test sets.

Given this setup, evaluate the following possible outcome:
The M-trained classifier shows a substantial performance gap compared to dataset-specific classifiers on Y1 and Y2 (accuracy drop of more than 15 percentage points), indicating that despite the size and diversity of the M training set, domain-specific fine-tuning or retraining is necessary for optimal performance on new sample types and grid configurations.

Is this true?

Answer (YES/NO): NO